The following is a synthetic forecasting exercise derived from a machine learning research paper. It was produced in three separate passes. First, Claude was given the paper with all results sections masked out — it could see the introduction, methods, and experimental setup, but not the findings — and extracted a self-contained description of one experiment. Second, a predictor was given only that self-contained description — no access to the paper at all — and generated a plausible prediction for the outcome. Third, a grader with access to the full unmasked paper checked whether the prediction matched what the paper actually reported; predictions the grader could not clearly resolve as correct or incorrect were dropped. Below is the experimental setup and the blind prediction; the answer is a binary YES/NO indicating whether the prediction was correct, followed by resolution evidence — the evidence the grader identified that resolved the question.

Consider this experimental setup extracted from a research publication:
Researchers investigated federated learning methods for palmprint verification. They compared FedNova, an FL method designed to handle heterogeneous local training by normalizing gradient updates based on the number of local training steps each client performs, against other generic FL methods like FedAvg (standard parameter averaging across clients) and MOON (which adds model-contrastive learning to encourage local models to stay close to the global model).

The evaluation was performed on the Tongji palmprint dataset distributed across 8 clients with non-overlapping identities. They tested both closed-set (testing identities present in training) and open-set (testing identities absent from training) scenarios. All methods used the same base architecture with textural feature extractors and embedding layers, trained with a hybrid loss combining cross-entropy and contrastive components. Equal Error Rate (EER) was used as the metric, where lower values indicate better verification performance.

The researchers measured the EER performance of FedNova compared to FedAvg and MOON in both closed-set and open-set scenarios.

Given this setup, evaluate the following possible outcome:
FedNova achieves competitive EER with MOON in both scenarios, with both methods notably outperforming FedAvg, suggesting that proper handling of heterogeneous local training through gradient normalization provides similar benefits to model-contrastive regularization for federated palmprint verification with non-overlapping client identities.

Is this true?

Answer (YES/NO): NO